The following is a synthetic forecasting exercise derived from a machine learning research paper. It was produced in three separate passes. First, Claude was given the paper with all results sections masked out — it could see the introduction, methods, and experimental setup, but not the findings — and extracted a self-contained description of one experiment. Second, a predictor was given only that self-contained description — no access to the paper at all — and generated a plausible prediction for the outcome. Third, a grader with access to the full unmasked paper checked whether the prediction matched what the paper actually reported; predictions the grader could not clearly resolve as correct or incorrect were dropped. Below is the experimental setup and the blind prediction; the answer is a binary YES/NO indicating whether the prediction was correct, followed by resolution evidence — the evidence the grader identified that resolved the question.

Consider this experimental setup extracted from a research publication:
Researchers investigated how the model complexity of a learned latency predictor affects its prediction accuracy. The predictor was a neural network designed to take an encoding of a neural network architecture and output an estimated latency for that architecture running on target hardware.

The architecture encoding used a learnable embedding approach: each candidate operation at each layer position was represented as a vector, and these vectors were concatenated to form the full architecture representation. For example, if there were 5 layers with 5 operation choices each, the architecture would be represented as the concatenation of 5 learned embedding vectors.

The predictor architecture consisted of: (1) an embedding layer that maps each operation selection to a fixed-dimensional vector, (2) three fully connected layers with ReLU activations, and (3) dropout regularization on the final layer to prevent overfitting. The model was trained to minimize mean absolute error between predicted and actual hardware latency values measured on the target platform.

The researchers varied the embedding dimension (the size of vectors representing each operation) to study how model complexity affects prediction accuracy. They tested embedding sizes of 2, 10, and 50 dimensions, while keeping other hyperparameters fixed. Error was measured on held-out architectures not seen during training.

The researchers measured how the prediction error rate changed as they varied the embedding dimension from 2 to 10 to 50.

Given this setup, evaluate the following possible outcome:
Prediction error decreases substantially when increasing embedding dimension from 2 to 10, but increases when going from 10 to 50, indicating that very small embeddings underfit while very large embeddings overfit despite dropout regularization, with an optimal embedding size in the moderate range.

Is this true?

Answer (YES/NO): YES